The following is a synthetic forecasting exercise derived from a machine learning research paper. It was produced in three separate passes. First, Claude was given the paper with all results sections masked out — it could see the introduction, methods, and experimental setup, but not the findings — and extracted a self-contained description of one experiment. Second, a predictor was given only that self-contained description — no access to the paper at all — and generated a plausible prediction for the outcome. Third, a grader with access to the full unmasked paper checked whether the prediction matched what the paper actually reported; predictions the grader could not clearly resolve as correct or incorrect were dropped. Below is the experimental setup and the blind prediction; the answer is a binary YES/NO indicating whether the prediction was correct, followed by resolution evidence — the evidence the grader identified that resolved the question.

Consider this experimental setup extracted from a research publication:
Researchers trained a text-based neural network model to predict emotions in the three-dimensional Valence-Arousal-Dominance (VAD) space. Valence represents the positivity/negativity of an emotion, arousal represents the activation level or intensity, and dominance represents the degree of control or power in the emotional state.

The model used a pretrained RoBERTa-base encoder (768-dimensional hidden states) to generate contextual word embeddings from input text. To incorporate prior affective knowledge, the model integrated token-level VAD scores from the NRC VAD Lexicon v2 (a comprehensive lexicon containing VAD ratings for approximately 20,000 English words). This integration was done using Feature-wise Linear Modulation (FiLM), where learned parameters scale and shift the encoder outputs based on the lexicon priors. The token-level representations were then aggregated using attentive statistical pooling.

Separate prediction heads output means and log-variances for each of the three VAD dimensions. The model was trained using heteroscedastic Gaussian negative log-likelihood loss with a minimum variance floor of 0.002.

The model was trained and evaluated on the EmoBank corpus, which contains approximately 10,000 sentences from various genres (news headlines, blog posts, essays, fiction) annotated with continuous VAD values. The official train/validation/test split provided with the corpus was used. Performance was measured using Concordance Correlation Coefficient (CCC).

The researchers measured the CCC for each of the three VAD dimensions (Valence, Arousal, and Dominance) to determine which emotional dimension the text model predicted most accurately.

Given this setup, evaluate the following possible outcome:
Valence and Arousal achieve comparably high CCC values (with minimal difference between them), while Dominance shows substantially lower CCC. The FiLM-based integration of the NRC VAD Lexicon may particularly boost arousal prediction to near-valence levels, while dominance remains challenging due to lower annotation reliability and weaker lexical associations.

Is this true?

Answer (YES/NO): NO